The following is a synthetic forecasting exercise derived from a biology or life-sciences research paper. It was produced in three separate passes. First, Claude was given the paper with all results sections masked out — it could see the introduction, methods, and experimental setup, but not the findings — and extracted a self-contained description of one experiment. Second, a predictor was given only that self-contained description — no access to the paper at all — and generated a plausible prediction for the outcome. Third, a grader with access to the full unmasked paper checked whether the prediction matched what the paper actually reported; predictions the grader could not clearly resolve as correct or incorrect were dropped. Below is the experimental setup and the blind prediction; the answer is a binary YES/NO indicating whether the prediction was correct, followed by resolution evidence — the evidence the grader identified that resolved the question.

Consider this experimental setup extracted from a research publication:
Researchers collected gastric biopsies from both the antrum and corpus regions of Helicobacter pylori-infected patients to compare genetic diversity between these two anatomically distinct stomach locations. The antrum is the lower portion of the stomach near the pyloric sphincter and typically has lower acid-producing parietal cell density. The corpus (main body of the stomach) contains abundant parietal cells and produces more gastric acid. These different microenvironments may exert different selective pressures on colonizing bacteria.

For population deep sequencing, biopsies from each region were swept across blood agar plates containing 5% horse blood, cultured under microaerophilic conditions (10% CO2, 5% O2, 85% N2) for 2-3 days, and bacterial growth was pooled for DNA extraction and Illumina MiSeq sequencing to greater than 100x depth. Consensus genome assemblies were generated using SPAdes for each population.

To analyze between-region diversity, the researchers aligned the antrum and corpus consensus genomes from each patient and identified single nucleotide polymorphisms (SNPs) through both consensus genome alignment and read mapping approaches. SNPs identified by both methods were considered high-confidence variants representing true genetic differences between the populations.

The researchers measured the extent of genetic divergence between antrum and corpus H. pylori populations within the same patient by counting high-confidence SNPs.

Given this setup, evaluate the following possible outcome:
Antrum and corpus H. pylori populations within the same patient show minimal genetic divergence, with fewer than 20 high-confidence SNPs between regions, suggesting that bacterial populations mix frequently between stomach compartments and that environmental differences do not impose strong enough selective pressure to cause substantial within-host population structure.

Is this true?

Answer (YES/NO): NO